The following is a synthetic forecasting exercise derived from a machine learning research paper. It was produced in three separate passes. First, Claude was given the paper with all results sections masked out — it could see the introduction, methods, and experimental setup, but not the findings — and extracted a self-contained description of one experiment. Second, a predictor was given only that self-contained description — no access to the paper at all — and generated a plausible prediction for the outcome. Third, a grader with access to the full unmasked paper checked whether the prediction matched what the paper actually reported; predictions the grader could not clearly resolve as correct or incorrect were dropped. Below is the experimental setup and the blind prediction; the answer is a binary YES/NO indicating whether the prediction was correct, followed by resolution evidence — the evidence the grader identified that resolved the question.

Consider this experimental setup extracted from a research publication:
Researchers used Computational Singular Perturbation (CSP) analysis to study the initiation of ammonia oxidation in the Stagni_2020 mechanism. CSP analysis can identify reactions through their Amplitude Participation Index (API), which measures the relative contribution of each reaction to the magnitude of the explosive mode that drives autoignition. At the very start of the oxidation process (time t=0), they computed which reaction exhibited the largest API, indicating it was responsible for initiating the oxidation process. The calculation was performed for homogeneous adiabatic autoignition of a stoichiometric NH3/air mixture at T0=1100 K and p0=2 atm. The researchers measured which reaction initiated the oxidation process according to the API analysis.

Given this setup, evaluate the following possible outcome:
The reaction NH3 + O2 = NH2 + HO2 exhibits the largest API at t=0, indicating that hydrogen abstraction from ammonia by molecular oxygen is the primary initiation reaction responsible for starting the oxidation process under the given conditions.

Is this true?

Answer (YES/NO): YES